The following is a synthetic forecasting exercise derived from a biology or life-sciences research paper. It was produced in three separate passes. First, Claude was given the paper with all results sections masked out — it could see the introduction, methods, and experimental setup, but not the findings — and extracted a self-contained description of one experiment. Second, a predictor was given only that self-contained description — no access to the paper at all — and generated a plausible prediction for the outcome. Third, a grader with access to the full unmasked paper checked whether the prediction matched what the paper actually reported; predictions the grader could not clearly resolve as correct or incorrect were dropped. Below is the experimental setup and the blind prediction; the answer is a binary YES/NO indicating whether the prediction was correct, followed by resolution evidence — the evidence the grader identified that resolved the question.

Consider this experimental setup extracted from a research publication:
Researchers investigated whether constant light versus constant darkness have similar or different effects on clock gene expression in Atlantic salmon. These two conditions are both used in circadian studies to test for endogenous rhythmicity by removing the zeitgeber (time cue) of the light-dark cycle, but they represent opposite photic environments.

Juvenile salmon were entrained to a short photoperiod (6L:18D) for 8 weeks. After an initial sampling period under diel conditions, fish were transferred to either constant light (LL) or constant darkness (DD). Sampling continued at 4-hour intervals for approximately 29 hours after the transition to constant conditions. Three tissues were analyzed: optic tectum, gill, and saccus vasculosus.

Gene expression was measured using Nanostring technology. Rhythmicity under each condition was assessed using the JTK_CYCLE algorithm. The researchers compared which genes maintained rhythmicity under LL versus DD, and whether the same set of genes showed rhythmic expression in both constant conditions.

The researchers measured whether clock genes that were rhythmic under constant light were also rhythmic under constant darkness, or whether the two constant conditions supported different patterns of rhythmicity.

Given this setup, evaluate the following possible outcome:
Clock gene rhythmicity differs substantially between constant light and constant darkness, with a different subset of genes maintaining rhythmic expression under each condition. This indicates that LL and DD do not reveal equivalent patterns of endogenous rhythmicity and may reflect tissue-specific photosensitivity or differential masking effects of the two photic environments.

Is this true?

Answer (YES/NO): NO